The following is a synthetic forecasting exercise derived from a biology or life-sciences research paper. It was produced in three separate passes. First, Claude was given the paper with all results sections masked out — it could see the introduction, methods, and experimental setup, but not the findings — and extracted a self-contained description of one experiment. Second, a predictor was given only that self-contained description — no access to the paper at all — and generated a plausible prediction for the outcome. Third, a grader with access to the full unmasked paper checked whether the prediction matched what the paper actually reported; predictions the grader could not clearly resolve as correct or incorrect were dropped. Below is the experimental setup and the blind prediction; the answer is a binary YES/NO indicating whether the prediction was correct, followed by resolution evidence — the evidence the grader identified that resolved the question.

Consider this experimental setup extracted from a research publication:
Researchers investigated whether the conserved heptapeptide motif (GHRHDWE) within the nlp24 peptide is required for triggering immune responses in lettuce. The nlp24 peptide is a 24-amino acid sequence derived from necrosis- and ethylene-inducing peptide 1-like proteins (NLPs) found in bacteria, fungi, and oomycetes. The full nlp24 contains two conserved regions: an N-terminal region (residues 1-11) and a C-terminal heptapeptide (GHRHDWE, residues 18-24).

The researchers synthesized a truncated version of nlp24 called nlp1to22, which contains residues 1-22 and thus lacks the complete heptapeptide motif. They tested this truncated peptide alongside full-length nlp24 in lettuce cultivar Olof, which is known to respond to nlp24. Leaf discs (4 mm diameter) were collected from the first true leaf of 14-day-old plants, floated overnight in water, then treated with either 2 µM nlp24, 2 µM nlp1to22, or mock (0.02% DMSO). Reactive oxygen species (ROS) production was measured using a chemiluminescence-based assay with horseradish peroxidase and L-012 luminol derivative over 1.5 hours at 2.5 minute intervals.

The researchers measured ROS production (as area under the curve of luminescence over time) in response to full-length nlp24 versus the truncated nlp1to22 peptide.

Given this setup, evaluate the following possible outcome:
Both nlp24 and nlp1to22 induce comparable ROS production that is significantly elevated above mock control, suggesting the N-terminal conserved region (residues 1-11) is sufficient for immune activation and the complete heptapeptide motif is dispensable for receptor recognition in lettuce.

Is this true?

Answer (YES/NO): NO